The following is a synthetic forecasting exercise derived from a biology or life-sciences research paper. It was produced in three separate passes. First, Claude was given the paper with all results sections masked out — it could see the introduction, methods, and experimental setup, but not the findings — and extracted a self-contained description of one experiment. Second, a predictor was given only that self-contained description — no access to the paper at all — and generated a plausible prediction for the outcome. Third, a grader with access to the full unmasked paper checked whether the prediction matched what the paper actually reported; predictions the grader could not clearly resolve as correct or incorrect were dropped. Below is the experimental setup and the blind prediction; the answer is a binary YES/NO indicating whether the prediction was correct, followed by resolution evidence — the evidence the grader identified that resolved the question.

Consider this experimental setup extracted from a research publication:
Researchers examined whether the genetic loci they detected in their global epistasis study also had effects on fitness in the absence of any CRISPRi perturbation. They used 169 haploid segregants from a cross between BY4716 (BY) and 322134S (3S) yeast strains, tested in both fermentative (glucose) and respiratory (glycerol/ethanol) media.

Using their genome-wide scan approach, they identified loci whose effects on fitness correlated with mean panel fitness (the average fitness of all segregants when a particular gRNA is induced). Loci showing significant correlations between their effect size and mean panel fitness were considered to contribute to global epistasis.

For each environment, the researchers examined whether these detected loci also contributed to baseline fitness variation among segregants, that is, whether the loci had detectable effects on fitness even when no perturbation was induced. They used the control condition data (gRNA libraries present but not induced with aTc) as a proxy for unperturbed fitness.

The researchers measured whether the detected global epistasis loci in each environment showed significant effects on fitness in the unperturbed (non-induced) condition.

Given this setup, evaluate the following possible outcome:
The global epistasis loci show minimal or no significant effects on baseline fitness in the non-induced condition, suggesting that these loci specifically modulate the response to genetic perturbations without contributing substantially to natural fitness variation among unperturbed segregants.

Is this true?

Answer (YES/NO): NO